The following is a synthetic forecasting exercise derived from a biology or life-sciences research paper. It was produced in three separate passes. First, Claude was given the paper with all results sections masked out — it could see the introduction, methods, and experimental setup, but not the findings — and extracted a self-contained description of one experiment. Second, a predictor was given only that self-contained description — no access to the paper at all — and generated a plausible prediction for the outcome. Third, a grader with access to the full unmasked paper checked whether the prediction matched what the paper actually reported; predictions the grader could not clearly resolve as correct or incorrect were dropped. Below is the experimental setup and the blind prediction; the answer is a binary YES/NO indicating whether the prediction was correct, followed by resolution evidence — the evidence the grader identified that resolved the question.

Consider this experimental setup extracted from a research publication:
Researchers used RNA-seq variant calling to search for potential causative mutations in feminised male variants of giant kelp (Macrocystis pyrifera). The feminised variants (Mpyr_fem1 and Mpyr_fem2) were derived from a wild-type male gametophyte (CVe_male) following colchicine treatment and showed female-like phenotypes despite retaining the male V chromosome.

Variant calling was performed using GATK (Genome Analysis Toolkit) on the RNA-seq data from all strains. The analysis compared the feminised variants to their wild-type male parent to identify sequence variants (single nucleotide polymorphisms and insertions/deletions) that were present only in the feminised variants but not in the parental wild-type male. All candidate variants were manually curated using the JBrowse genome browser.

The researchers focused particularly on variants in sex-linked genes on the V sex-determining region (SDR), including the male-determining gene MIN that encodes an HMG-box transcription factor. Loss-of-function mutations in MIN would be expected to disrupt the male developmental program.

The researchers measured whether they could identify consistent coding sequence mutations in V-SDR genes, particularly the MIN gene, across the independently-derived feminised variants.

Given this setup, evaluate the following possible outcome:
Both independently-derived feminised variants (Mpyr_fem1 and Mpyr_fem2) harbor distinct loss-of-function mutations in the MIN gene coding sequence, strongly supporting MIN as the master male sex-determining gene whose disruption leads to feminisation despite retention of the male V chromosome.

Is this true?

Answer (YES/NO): NO